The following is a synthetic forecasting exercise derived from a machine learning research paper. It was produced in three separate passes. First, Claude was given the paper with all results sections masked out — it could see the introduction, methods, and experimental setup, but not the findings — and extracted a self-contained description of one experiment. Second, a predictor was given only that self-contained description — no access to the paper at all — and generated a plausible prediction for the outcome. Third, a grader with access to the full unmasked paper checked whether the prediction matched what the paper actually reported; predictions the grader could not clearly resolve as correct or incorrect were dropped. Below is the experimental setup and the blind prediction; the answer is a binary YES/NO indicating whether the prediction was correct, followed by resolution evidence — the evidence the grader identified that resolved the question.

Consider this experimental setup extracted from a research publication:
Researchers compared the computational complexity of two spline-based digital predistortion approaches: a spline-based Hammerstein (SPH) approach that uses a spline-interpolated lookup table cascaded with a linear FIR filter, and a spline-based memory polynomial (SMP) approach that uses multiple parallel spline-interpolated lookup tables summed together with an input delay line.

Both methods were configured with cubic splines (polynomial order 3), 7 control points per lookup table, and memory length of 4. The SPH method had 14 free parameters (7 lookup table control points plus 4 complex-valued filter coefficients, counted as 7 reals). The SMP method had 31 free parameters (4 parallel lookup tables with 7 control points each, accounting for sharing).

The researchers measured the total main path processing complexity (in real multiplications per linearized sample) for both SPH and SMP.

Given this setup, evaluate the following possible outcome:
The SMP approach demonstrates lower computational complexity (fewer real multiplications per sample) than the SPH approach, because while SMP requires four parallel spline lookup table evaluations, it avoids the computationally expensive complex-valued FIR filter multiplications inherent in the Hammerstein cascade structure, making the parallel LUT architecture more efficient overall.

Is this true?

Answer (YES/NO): NO